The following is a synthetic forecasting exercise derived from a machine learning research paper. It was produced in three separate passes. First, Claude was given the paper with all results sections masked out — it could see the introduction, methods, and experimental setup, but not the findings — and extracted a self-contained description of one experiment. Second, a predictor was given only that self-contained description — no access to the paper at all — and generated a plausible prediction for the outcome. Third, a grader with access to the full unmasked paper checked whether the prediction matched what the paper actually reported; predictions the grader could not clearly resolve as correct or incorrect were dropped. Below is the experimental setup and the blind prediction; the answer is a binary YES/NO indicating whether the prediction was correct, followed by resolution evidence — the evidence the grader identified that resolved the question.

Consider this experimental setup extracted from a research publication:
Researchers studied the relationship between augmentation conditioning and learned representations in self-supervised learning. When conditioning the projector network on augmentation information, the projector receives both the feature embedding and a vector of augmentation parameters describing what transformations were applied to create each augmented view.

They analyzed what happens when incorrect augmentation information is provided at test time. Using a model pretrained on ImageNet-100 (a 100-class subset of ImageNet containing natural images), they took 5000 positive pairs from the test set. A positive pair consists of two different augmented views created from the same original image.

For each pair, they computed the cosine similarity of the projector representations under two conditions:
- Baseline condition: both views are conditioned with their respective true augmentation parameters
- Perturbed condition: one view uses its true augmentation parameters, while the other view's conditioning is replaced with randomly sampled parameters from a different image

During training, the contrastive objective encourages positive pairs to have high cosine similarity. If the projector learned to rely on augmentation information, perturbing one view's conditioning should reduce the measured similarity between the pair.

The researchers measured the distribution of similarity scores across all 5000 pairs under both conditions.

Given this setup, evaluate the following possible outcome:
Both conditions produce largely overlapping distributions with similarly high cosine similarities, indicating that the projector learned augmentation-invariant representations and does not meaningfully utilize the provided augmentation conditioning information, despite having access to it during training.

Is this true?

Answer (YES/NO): NO